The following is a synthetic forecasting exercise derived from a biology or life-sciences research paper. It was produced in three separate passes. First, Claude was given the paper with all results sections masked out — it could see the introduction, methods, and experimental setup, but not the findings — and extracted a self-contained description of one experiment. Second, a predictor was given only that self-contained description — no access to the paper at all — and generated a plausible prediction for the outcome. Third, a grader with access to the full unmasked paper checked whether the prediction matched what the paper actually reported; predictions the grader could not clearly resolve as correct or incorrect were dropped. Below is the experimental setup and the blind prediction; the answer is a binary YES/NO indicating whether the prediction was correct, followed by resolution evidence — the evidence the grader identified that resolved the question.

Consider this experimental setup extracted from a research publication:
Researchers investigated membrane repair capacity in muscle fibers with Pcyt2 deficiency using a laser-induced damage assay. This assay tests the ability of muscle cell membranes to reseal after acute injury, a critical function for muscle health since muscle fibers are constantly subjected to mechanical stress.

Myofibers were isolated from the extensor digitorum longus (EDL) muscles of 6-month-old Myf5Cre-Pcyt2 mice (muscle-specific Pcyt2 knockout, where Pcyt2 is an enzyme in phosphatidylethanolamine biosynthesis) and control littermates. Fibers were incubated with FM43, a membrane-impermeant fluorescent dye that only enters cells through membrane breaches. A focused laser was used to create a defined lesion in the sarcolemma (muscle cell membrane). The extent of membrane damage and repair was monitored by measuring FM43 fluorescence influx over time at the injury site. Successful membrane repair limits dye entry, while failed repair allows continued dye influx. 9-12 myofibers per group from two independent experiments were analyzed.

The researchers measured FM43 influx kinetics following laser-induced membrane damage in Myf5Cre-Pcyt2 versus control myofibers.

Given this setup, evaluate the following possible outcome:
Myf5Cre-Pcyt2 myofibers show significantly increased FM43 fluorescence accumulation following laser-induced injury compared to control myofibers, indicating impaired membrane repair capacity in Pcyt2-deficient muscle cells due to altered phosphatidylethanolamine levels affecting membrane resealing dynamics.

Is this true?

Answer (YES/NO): YES